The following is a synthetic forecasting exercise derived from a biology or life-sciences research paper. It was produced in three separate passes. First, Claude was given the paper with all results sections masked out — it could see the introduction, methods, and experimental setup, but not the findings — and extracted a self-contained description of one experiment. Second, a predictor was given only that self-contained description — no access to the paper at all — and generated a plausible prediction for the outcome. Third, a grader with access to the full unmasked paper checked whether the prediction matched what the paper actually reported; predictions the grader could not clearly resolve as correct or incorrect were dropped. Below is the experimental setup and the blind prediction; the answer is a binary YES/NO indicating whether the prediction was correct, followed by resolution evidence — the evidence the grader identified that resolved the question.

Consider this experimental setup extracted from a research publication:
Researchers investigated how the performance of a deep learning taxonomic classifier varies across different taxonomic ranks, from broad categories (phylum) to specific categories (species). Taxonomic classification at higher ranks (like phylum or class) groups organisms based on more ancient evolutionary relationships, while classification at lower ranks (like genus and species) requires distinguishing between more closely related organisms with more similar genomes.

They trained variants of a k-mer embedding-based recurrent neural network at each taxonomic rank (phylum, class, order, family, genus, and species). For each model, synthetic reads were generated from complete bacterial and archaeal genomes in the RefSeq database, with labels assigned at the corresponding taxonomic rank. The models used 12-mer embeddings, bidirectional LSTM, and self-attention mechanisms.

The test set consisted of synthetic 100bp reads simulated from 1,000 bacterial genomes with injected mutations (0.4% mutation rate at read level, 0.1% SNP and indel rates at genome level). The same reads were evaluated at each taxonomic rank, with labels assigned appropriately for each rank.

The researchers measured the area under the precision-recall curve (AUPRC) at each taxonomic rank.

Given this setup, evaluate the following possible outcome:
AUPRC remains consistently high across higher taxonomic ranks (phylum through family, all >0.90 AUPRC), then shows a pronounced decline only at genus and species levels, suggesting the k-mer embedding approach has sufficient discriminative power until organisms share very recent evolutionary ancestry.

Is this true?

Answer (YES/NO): NO